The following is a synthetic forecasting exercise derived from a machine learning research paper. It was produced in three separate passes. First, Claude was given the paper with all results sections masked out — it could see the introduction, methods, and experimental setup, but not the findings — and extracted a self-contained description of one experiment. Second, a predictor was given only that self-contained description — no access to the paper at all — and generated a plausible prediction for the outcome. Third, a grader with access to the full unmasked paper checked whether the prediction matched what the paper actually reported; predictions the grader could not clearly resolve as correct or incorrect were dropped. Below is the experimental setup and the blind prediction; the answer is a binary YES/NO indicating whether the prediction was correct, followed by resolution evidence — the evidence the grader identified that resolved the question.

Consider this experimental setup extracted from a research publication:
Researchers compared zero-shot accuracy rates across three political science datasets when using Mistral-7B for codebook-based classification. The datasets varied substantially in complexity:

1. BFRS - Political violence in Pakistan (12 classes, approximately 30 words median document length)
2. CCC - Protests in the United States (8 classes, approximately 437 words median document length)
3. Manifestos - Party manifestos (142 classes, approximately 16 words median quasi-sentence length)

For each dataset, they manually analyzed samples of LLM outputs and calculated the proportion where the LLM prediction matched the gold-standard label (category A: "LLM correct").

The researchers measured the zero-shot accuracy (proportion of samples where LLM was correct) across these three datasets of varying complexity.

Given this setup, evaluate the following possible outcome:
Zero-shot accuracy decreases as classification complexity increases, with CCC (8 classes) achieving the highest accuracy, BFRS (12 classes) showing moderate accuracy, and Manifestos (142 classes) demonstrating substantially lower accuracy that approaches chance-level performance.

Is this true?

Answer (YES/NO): NO